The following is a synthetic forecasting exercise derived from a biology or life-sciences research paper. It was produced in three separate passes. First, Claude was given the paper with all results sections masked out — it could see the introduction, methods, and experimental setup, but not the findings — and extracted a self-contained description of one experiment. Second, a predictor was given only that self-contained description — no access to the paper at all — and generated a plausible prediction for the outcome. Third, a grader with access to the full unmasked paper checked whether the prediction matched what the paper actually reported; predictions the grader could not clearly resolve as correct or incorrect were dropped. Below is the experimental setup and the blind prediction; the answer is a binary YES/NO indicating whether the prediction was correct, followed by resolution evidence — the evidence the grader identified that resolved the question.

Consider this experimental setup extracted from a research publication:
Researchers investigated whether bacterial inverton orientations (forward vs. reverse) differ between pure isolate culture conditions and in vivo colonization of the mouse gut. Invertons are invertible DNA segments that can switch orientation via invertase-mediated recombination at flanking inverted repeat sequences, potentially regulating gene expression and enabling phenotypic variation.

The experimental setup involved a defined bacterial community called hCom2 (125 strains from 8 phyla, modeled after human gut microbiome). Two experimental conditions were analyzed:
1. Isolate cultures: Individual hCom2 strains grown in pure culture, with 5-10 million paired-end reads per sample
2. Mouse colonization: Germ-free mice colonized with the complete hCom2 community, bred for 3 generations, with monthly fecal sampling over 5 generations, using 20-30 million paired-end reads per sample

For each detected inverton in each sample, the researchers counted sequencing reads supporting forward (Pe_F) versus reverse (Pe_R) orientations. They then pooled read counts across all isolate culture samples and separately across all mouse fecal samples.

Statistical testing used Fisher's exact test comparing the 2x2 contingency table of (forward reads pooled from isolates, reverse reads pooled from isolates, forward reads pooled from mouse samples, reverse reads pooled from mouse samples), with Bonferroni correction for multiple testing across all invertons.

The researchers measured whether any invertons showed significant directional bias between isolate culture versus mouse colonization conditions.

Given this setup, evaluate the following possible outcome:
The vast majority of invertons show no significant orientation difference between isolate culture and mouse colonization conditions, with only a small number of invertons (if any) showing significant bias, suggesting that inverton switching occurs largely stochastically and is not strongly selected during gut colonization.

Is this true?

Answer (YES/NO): NO